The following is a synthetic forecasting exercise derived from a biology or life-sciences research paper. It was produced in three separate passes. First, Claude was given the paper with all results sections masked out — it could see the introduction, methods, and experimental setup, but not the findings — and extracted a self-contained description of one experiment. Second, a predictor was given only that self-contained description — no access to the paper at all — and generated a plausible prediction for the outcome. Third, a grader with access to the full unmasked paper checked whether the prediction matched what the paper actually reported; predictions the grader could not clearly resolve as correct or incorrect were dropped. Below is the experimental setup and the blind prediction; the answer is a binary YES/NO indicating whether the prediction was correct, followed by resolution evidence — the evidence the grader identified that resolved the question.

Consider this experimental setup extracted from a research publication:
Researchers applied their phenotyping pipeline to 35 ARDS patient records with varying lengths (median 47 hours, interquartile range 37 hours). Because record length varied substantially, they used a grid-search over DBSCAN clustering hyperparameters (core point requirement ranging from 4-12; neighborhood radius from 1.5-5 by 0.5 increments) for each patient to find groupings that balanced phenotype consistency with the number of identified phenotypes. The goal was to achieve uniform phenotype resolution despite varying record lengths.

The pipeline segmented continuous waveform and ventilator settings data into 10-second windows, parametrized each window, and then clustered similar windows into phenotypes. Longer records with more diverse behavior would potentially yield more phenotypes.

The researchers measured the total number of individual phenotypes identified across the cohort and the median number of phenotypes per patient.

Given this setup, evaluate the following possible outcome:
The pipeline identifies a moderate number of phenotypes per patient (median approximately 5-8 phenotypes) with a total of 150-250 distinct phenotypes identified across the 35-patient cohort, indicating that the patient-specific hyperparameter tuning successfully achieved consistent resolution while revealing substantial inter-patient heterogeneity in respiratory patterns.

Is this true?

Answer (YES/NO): NO